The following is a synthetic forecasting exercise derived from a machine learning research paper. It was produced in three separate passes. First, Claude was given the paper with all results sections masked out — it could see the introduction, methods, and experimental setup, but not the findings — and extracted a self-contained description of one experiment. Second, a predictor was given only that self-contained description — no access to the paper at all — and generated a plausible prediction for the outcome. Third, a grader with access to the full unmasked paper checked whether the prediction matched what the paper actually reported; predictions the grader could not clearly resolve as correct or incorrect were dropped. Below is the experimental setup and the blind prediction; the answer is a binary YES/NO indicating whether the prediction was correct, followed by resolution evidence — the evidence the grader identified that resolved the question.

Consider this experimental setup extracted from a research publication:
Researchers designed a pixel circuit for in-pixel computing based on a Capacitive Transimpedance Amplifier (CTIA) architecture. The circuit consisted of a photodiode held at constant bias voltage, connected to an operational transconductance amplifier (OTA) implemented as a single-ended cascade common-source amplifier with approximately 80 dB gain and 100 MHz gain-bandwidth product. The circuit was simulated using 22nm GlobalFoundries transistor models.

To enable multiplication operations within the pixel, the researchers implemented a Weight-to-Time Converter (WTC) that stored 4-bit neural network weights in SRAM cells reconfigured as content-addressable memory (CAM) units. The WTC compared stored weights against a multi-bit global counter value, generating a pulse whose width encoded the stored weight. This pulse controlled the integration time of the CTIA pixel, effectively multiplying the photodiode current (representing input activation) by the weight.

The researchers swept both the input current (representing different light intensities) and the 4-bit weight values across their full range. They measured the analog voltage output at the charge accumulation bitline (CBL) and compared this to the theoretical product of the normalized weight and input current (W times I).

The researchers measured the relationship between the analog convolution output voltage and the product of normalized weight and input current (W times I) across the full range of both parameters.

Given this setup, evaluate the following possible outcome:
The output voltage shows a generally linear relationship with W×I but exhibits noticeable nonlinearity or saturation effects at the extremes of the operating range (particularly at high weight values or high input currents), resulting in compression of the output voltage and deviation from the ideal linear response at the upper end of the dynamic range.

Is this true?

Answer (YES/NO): NO